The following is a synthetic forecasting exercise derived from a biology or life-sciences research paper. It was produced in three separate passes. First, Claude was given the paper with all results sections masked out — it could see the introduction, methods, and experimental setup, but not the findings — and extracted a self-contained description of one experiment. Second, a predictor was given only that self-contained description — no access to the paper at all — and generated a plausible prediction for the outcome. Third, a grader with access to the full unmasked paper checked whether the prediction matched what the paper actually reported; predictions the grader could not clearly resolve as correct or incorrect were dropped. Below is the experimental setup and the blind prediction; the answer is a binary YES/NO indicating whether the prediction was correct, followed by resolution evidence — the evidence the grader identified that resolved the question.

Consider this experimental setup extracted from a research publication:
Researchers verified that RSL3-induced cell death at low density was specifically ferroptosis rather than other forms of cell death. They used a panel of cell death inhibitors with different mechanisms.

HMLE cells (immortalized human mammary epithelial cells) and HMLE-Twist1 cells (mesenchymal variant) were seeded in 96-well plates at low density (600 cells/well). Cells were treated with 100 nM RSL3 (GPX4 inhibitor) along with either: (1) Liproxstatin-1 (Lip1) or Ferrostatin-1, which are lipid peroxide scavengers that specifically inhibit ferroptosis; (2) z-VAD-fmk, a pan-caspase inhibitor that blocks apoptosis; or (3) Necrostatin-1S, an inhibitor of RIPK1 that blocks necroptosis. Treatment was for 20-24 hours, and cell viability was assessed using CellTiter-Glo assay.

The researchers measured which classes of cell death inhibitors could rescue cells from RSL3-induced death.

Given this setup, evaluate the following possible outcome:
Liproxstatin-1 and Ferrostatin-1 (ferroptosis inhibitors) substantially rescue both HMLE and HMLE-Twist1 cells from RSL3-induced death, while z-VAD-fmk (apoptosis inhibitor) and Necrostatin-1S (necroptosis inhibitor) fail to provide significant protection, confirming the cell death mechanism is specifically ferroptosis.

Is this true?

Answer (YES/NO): YES